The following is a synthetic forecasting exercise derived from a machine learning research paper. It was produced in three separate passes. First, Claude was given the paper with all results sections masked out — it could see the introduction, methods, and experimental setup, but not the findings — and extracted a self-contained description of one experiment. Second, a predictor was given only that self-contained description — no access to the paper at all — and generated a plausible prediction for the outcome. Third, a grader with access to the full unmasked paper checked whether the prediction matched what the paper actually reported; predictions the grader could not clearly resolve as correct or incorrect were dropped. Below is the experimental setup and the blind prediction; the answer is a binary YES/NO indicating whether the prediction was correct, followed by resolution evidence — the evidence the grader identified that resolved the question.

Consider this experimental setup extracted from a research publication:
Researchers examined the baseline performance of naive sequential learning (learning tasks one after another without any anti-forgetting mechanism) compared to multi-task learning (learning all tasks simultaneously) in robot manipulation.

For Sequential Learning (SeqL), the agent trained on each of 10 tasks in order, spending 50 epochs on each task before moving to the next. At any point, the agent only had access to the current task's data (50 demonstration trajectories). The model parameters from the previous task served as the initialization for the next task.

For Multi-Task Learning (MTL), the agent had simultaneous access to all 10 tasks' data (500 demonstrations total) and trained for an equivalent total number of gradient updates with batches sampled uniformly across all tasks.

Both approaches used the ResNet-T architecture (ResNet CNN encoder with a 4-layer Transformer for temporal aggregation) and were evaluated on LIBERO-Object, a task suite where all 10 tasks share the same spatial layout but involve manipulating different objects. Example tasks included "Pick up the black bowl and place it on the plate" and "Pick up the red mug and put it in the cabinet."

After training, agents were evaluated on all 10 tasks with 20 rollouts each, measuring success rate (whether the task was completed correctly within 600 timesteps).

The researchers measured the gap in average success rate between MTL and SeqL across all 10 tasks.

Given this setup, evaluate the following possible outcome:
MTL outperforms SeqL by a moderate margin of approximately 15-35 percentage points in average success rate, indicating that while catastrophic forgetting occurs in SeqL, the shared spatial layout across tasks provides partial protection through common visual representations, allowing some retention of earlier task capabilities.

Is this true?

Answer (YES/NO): YES